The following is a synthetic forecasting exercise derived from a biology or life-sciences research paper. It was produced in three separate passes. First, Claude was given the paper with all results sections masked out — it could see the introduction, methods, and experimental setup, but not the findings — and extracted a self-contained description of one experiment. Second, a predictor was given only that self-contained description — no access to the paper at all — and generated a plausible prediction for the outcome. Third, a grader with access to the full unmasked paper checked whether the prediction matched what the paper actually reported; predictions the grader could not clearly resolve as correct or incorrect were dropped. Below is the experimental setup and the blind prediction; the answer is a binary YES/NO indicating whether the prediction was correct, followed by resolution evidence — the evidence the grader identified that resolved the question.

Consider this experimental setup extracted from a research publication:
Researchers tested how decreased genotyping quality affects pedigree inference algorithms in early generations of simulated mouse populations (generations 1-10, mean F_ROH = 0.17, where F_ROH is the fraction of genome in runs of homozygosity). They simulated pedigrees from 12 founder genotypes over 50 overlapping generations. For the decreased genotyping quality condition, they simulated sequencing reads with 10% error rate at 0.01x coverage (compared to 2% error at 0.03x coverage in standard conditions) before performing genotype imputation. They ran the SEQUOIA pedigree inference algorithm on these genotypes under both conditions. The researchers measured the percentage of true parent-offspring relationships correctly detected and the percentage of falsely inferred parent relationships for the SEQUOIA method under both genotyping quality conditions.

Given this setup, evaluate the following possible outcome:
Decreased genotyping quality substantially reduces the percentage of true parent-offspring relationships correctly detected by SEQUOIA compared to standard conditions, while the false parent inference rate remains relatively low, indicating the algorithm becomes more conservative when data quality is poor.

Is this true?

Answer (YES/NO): NO